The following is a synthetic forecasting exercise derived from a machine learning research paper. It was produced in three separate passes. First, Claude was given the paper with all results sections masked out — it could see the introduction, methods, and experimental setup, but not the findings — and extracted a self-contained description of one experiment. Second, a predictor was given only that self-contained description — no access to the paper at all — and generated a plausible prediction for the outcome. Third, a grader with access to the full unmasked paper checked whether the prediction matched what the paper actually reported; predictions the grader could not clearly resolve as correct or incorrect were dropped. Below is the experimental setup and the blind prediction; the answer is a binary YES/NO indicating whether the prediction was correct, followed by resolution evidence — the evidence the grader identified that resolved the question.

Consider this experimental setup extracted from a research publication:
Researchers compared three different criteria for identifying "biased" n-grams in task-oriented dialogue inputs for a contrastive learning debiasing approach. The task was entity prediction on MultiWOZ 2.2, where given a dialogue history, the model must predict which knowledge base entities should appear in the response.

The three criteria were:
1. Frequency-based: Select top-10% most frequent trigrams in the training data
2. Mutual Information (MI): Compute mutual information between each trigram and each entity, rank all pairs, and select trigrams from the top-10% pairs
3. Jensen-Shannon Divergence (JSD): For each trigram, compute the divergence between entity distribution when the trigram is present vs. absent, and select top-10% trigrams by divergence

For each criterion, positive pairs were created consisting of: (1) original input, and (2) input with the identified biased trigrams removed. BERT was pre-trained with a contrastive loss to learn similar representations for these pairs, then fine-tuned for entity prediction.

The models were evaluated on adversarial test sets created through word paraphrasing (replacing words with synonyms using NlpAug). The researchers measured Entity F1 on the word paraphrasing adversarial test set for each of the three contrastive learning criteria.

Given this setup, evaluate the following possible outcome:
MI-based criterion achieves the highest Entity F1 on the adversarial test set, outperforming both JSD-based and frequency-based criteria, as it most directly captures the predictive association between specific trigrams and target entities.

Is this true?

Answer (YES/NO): NO